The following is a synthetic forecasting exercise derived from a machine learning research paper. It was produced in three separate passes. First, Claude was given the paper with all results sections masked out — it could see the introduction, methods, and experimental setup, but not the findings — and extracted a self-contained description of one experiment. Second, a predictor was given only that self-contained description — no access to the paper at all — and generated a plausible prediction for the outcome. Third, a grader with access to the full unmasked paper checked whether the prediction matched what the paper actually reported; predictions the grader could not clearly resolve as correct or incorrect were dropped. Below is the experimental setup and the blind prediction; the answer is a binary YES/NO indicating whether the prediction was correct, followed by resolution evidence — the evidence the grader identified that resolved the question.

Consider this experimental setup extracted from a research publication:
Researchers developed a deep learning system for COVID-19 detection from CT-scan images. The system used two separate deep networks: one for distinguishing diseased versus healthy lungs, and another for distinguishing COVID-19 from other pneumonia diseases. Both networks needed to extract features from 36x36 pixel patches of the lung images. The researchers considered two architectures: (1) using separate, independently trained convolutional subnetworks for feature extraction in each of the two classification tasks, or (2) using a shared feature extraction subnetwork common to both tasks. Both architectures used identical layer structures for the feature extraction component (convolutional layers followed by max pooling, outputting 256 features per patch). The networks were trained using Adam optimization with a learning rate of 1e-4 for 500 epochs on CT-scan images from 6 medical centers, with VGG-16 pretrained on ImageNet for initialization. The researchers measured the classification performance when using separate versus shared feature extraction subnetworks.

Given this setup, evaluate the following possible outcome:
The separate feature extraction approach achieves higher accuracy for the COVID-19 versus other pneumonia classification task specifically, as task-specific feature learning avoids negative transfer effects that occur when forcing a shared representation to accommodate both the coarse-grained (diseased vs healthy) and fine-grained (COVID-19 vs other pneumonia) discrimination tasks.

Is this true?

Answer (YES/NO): YES